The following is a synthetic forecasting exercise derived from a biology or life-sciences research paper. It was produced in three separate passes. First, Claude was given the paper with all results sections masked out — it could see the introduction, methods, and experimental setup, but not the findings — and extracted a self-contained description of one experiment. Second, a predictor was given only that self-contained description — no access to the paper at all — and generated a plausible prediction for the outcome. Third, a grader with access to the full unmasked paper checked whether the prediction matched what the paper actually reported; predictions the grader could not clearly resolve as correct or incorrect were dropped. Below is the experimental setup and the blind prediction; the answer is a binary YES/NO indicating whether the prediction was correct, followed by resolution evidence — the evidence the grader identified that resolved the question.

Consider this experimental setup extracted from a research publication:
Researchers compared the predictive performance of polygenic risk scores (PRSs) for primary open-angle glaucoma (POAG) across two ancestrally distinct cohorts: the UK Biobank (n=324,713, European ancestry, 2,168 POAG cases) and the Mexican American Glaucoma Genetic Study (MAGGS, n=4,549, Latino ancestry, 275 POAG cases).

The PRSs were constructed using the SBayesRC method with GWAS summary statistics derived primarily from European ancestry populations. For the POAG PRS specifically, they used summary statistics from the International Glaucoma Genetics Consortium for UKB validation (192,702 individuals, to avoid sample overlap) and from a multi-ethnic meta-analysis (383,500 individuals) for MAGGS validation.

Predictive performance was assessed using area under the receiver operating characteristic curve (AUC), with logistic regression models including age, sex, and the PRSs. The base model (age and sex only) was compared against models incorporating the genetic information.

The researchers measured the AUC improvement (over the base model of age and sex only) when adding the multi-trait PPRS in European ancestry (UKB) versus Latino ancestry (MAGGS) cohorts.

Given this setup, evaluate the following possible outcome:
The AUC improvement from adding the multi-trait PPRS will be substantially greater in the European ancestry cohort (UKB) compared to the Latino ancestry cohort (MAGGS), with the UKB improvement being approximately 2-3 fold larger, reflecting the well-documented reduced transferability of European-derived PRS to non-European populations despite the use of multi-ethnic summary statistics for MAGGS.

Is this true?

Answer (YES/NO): NO